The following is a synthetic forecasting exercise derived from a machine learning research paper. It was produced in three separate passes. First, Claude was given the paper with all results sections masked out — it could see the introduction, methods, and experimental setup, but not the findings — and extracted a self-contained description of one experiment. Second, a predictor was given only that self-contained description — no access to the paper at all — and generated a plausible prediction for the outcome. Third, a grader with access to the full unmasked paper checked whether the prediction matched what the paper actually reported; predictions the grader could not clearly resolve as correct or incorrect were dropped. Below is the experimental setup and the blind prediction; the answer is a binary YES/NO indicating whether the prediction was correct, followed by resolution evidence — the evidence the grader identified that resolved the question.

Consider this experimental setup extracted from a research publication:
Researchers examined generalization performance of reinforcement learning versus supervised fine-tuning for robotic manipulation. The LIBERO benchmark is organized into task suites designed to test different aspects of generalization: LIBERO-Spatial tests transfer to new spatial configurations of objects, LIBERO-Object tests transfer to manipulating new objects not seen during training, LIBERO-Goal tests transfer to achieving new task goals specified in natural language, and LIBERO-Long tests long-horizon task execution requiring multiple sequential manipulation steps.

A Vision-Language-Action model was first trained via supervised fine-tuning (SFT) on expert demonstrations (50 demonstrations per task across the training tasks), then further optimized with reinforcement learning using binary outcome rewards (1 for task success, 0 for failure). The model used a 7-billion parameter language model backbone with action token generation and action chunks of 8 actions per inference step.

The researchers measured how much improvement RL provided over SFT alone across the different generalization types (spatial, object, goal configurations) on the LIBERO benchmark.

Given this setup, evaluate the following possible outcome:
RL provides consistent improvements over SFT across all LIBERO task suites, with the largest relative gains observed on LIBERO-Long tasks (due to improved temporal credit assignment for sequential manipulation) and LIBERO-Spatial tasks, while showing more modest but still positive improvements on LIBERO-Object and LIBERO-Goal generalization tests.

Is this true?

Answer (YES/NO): NO